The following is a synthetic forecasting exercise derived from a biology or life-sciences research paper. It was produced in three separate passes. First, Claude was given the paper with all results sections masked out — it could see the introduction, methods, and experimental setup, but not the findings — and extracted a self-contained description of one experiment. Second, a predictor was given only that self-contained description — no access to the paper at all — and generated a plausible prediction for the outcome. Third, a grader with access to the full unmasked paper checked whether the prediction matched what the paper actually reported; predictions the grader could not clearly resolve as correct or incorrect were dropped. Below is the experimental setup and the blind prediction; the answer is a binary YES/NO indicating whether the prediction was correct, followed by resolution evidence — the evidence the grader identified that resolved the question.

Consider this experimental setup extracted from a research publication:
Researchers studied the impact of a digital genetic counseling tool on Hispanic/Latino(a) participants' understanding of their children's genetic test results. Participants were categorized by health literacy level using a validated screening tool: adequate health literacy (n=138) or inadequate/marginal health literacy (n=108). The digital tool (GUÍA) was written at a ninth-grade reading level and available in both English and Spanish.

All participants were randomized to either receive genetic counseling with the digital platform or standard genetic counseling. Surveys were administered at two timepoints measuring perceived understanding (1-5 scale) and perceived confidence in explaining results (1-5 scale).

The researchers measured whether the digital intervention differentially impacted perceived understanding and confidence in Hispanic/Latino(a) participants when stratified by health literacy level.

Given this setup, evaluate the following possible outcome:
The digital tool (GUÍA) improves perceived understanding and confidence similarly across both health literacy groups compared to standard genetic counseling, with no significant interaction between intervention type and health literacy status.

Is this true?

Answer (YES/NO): NO